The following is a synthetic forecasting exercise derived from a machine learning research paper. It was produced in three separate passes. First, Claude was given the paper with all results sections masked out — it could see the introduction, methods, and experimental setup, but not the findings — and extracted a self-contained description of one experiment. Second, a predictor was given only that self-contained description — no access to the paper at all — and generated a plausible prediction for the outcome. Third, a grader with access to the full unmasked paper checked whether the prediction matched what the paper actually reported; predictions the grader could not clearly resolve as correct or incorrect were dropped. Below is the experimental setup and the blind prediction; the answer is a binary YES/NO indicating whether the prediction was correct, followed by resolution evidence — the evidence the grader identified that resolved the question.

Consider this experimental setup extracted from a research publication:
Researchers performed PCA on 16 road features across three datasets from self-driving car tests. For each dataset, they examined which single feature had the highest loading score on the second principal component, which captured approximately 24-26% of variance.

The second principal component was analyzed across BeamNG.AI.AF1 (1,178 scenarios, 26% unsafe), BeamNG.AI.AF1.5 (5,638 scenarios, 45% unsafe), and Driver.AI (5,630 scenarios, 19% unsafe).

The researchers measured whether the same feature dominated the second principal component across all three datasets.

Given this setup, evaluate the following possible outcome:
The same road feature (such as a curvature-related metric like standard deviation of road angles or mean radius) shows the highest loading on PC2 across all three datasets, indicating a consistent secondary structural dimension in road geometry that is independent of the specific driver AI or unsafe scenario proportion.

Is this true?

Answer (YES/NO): YES